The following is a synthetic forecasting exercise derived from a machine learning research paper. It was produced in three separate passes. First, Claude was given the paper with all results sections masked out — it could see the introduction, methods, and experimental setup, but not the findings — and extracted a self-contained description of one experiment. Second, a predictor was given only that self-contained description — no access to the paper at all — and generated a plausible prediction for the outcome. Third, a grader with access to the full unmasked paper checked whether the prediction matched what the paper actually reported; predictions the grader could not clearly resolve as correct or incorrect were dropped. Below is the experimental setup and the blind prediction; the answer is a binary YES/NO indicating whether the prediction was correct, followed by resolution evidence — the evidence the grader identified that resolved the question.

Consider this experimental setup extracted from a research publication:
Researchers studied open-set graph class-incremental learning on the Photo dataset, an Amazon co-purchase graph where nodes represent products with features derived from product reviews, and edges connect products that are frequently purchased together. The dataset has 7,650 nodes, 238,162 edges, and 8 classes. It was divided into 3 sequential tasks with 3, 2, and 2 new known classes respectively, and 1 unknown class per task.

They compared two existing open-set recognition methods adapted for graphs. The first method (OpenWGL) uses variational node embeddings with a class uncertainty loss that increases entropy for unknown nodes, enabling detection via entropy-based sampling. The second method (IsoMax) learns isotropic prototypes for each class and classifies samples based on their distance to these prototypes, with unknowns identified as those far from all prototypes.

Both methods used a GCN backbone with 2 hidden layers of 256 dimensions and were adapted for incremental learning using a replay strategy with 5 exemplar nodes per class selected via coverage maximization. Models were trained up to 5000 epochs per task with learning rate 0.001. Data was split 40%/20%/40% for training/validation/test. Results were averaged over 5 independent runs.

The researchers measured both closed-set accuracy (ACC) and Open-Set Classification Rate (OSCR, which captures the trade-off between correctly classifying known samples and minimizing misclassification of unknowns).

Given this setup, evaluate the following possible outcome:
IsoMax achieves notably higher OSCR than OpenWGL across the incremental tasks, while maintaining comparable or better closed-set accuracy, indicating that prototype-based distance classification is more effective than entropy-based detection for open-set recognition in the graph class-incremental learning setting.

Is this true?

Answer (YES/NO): NO